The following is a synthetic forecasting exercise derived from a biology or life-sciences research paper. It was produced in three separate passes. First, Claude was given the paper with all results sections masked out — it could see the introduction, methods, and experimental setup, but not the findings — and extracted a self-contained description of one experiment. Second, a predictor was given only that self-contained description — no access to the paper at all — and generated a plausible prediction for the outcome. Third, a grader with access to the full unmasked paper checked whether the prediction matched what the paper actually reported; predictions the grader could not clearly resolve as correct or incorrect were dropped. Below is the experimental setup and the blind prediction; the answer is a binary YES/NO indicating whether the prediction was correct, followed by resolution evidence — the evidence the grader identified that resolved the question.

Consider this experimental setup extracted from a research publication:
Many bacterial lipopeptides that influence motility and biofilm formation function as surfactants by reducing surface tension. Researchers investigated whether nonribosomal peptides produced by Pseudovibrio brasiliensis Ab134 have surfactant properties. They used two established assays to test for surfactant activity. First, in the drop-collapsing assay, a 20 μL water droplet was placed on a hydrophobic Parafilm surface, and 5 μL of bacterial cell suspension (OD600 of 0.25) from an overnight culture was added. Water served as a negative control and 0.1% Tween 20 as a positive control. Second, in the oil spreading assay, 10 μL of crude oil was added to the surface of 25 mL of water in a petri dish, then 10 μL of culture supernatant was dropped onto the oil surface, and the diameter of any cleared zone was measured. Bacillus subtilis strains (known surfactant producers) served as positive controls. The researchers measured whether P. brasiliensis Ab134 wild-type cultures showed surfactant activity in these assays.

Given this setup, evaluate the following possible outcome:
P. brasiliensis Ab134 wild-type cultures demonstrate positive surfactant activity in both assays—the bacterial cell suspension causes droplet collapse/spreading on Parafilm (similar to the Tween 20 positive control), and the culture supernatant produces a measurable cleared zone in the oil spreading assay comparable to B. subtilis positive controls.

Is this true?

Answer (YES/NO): NO